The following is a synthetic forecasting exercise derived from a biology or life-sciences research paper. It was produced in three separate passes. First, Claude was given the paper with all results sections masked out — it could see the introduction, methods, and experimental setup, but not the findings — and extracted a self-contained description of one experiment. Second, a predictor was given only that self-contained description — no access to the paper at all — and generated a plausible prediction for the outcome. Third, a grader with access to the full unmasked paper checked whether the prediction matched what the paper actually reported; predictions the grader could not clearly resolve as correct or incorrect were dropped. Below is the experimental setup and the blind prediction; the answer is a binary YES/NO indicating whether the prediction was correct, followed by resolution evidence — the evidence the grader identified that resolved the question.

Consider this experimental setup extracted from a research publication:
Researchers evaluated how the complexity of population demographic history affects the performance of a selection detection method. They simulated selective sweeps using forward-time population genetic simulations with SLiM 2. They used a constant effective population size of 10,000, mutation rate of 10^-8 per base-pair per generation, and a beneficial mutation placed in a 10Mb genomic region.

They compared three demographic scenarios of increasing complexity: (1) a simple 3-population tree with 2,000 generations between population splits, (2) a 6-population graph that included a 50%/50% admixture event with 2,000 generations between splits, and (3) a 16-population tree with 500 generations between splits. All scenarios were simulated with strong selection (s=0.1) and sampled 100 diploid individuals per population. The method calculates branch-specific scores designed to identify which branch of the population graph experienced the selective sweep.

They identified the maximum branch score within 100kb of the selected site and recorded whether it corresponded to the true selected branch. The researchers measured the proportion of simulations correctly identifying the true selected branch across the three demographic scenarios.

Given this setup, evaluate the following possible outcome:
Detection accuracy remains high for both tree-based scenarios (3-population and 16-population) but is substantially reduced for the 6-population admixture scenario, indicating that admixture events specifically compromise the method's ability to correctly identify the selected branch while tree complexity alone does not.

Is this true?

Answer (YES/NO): NO